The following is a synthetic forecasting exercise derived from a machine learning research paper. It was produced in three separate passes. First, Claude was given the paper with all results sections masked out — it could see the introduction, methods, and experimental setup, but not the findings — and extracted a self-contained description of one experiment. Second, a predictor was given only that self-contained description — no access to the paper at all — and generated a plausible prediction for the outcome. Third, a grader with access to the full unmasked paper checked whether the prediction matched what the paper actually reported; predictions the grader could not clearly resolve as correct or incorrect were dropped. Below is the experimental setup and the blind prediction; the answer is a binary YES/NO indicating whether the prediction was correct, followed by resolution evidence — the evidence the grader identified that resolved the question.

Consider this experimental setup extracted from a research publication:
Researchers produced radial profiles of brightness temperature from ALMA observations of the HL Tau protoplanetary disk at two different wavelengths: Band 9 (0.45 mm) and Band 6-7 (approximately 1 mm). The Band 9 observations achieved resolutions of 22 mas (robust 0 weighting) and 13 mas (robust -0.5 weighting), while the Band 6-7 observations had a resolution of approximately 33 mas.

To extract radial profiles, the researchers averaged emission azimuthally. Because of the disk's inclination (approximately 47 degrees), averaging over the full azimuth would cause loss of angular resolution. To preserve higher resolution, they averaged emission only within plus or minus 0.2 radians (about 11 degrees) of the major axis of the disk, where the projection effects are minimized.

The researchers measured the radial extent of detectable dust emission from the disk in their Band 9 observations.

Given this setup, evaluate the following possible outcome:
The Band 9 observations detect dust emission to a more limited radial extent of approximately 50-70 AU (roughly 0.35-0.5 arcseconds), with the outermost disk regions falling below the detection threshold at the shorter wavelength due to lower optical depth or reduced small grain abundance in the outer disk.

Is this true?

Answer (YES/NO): NO